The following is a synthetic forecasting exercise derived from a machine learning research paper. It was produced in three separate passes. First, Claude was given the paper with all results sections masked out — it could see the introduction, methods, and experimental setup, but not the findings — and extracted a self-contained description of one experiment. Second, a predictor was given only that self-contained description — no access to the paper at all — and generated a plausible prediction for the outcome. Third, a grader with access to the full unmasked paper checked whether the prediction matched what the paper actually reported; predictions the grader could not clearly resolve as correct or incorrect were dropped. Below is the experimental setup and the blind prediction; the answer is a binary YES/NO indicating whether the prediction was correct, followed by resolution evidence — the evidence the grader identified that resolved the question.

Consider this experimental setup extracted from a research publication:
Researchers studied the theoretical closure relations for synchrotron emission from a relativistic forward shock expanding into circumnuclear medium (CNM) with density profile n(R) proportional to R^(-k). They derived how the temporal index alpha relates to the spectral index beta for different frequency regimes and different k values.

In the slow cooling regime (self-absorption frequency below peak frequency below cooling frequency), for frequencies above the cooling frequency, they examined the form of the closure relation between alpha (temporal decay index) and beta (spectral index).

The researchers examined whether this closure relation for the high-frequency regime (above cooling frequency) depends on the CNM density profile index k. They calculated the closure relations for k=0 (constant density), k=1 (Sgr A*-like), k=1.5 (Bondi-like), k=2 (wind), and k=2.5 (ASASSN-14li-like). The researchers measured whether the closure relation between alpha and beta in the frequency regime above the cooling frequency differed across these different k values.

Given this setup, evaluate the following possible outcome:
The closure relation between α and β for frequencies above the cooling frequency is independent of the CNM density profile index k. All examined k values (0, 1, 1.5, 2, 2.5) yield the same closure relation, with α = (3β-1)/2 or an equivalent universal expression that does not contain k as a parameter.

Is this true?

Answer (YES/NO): YES